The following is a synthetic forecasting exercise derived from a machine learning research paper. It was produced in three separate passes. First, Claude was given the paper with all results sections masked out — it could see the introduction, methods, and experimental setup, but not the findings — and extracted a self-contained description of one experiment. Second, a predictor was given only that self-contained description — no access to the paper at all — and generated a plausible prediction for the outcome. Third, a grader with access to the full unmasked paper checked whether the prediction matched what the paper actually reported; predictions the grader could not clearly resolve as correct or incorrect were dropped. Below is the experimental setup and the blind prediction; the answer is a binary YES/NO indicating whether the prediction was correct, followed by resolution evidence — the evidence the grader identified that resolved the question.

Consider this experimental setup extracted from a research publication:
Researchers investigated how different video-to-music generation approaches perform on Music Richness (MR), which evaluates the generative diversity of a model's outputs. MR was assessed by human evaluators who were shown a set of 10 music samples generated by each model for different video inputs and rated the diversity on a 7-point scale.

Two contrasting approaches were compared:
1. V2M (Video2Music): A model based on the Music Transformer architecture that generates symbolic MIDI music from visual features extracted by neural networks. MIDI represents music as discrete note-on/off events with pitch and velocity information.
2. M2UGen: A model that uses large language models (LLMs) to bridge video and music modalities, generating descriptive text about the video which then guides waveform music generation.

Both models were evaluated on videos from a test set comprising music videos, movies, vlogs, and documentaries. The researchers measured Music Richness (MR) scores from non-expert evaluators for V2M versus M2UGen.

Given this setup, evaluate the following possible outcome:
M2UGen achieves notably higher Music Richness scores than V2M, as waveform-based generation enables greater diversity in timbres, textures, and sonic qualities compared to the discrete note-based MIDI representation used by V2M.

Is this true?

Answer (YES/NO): YES